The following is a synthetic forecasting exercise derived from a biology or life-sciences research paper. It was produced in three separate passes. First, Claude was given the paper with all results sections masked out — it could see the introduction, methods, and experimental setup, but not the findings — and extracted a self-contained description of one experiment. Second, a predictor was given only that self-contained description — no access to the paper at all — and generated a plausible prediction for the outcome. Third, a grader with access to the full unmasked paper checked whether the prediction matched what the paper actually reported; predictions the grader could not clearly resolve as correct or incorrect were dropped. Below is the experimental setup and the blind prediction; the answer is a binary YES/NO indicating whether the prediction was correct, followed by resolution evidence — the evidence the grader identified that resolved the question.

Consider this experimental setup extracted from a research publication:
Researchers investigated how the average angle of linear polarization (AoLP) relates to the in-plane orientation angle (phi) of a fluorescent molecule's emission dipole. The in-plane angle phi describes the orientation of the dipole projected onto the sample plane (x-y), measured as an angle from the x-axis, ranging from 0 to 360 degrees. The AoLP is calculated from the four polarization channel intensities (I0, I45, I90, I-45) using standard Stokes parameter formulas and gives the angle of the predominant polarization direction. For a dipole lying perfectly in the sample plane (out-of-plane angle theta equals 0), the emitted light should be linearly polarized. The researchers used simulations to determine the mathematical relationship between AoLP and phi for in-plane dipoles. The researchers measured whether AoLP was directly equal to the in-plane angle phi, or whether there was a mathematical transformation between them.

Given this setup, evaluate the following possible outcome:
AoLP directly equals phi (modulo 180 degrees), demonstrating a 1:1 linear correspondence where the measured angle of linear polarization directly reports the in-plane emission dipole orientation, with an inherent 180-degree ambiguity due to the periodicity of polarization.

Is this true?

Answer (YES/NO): YES